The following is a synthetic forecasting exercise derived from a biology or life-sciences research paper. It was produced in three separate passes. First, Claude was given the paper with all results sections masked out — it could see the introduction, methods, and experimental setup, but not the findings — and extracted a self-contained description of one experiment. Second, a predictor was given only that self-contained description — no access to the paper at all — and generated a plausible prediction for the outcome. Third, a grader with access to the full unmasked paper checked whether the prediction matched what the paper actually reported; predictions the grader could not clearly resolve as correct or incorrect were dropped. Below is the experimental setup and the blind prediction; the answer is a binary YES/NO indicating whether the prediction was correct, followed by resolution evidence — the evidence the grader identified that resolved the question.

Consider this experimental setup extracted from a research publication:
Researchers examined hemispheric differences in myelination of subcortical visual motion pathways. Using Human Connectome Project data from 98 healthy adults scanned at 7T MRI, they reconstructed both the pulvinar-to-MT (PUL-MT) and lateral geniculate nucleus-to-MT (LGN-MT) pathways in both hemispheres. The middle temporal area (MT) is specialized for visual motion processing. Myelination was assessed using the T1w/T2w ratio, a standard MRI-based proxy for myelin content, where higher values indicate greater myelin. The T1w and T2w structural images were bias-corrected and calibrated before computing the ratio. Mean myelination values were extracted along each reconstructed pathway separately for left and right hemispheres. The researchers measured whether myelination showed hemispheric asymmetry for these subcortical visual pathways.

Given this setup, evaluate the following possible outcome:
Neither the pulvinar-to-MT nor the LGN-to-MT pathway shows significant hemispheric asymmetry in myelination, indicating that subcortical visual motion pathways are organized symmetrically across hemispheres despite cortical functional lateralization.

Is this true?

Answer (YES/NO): NO